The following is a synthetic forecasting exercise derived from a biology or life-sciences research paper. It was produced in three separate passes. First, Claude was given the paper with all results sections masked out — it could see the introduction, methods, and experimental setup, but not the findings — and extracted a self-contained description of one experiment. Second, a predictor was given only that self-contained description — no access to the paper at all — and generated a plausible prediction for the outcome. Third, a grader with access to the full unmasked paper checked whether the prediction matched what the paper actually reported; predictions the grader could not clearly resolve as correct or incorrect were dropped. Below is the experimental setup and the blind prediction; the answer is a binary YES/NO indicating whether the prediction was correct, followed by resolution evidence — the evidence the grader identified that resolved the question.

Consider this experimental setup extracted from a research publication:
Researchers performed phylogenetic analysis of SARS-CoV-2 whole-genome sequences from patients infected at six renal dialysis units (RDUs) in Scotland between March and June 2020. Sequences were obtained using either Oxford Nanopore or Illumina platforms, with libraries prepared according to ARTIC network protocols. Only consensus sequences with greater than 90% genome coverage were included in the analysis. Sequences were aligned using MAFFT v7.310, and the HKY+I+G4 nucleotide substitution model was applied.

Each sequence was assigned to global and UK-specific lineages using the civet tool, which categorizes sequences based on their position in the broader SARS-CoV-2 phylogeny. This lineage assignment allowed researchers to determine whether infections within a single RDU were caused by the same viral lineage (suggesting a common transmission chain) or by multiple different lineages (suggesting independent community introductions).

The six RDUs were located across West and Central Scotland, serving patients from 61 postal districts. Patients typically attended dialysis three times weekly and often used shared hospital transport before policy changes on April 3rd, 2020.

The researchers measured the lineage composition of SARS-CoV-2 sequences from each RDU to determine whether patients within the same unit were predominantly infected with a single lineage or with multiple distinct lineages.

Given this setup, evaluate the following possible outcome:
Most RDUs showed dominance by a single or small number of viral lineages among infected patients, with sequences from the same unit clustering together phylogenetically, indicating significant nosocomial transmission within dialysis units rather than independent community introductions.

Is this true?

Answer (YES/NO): NO